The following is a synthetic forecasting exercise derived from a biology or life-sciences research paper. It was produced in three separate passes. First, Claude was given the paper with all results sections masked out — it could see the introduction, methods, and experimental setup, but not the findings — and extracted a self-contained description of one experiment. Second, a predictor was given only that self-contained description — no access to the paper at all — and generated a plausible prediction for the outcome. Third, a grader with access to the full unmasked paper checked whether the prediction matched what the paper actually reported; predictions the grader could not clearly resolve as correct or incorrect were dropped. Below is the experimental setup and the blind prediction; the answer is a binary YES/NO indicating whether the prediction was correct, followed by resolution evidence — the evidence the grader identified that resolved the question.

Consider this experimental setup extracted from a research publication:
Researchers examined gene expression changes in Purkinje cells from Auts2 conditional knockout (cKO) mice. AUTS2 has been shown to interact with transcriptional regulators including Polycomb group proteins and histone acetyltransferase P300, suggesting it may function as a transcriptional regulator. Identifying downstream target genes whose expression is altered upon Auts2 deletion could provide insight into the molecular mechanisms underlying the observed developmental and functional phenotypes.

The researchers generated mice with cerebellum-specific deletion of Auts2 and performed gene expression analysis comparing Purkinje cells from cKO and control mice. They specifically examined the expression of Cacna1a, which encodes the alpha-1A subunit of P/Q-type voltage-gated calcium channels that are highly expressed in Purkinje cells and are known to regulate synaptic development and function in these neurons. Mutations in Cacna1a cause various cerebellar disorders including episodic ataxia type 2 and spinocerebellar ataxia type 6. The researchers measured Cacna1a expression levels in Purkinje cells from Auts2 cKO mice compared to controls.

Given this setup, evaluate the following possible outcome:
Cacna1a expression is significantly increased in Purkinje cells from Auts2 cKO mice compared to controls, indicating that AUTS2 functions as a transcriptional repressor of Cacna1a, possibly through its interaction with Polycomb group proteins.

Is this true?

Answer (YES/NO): NO